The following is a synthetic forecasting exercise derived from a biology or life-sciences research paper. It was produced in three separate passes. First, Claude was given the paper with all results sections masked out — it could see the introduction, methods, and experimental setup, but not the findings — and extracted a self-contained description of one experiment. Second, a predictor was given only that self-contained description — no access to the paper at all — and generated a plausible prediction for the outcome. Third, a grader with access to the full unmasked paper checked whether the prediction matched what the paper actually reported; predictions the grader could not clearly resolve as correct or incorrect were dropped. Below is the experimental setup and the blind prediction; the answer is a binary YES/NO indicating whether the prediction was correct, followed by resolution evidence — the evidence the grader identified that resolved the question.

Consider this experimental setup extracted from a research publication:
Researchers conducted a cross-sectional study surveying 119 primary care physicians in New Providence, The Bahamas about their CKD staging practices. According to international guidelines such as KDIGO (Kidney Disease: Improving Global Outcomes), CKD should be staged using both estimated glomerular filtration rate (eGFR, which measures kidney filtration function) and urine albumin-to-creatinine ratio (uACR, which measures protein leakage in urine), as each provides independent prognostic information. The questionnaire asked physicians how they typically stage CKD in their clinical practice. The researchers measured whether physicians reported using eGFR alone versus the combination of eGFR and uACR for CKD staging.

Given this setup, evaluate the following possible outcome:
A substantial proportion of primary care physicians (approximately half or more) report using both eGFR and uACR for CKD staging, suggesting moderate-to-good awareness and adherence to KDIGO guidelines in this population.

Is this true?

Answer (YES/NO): NO